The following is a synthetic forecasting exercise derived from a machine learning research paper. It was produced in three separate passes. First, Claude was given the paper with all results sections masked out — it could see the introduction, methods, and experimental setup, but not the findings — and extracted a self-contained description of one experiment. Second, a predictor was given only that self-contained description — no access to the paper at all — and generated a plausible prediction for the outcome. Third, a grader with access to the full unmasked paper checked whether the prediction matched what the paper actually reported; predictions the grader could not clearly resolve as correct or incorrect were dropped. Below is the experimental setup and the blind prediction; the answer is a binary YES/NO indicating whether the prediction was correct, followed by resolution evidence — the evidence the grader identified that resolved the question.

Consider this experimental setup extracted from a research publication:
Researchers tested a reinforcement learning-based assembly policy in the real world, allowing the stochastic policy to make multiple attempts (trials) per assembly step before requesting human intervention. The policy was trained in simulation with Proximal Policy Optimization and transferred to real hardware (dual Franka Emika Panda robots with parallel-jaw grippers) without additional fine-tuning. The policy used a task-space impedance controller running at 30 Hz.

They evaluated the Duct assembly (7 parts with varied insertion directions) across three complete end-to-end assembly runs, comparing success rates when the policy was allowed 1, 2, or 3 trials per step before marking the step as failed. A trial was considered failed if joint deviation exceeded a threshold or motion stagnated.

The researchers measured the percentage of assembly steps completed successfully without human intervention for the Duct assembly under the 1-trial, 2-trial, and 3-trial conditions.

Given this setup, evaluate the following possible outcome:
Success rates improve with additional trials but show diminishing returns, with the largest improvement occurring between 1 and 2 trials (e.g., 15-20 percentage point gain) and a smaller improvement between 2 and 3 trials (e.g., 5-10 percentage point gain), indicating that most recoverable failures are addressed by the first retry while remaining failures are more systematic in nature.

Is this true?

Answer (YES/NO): NO